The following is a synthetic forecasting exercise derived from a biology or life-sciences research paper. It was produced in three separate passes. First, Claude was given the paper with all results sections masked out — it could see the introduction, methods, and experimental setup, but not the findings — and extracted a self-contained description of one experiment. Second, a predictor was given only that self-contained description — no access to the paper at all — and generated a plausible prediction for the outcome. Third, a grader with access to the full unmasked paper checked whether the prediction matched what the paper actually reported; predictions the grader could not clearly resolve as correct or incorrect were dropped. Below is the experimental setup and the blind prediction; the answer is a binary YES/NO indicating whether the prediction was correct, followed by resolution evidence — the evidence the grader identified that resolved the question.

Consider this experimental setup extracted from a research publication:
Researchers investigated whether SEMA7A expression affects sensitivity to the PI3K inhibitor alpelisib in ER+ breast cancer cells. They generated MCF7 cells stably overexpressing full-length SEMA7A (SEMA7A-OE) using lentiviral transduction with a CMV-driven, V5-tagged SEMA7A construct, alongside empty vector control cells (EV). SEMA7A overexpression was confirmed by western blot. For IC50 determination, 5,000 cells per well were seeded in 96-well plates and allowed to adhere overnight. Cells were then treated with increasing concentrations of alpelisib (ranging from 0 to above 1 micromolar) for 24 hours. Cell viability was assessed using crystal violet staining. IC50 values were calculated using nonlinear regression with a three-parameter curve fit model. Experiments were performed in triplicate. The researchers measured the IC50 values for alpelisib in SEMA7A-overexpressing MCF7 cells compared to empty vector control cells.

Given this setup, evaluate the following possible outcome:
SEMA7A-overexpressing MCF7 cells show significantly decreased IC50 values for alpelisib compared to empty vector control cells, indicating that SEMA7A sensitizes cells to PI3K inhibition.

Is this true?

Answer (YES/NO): YES